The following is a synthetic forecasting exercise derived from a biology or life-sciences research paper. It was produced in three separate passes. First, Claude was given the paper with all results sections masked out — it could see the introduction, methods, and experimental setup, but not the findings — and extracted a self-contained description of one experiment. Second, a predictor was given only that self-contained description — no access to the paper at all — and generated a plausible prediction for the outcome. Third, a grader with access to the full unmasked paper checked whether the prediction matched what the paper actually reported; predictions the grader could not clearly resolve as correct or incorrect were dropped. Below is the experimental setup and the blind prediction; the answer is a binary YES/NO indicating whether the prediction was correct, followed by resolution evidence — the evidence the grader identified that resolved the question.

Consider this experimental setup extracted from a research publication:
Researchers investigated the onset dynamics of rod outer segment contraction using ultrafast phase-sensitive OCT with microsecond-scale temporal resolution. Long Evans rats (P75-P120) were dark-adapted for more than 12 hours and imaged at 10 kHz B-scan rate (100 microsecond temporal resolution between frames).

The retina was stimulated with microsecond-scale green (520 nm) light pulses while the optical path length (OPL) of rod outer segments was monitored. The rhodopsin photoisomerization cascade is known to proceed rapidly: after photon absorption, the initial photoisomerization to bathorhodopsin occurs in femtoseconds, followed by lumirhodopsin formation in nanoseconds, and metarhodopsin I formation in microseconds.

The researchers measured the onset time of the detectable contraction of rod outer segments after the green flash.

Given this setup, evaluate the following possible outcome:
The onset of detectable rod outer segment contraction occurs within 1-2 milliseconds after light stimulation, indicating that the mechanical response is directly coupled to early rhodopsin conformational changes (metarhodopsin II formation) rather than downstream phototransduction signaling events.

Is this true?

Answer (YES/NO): YES